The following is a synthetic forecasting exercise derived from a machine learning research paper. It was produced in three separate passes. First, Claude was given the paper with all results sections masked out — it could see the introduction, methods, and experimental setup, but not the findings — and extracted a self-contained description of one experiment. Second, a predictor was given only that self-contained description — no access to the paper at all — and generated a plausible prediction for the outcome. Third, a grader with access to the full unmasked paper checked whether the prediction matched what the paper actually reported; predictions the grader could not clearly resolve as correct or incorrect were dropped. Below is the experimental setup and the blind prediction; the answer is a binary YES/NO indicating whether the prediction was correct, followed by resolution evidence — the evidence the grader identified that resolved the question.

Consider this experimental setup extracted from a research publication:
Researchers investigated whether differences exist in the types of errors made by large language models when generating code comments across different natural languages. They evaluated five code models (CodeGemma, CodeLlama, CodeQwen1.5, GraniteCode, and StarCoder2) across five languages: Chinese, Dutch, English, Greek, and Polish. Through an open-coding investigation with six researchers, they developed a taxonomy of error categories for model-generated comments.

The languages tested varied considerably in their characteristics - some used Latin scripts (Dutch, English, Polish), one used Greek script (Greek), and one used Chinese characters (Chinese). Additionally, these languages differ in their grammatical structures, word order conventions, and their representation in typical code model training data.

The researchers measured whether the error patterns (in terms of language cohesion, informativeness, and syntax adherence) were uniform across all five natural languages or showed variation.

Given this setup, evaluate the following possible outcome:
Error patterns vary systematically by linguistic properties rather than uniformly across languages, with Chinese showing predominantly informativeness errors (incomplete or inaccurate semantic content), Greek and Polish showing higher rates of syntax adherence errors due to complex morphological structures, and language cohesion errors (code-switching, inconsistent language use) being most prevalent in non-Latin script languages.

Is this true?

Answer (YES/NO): NO